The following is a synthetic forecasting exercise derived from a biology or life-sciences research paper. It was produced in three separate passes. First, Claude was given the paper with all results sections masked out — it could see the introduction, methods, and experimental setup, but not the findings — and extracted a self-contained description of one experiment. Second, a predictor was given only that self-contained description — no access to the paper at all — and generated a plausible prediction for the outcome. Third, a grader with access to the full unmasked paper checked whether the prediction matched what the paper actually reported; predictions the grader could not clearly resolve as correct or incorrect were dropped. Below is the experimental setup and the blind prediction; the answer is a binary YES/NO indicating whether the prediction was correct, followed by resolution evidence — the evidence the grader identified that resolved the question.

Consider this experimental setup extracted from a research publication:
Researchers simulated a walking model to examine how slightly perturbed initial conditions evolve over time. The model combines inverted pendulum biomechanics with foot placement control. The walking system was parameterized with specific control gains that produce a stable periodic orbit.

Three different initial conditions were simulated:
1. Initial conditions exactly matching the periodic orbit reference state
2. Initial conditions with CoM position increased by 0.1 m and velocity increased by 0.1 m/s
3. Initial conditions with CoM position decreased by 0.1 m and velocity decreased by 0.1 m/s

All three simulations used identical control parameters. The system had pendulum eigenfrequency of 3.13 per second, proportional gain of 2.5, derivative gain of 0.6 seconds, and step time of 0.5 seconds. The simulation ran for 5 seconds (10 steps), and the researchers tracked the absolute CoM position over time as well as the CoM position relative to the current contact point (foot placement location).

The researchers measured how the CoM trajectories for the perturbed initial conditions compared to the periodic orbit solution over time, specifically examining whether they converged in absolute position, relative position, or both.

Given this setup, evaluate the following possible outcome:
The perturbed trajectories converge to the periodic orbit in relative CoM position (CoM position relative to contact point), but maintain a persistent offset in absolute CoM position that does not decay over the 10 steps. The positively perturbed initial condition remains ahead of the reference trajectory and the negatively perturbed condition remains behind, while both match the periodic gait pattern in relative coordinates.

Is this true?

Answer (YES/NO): YES